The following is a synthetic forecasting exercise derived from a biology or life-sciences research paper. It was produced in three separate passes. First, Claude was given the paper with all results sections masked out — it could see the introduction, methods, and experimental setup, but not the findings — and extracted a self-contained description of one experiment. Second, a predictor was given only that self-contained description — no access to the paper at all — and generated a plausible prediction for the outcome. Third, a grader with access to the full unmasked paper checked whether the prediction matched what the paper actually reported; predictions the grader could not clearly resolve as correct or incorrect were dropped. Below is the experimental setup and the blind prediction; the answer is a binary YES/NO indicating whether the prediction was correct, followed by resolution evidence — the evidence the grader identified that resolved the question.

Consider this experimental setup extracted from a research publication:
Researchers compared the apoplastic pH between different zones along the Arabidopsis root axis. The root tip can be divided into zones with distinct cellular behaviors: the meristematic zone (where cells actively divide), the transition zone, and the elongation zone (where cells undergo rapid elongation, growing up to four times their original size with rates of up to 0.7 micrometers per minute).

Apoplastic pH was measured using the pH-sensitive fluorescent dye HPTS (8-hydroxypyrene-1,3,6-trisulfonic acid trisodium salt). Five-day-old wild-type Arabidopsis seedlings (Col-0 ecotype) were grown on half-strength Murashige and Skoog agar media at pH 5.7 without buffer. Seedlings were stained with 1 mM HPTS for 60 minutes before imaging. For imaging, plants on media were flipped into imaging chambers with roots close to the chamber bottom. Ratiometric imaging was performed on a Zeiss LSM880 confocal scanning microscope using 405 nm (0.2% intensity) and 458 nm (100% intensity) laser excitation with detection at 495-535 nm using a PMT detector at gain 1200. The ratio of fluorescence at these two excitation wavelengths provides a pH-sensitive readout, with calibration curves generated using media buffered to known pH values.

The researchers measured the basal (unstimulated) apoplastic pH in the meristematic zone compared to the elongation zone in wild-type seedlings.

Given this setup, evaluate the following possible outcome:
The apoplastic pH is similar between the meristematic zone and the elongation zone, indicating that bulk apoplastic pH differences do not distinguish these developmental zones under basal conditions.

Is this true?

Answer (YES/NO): NO